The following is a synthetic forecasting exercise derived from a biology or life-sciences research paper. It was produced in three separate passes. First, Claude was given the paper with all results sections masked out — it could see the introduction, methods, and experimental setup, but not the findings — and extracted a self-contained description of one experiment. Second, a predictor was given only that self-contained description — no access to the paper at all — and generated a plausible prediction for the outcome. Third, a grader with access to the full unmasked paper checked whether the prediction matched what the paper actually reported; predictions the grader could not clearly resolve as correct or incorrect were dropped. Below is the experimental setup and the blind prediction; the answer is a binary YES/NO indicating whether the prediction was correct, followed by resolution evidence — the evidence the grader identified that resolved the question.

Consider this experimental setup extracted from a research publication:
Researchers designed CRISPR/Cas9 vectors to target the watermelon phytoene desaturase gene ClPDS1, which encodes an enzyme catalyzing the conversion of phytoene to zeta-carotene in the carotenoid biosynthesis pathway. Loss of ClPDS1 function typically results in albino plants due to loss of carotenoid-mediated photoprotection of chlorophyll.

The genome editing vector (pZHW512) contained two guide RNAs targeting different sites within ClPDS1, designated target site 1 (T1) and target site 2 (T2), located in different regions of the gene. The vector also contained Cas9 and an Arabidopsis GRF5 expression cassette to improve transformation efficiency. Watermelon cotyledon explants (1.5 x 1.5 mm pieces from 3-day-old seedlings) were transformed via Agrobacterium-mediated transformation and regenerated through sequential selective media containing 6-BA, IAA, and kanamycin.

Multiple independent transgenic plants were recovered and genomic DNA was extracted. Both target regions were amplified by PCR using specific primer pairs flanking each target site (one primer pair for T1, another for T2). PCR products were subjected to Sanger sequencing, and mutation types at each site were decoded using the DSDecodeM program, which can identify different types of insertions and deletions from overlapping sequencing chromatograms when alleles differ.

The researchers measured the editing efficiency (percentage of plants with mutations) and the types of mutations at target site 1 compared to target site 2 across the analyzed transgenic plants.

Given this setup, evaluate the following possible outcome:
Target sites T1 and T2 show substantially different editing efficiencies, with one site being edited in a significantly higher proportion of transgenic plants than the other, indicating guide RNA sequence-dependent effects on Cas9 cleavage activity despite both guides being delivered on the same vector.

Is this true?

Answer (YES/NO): YES